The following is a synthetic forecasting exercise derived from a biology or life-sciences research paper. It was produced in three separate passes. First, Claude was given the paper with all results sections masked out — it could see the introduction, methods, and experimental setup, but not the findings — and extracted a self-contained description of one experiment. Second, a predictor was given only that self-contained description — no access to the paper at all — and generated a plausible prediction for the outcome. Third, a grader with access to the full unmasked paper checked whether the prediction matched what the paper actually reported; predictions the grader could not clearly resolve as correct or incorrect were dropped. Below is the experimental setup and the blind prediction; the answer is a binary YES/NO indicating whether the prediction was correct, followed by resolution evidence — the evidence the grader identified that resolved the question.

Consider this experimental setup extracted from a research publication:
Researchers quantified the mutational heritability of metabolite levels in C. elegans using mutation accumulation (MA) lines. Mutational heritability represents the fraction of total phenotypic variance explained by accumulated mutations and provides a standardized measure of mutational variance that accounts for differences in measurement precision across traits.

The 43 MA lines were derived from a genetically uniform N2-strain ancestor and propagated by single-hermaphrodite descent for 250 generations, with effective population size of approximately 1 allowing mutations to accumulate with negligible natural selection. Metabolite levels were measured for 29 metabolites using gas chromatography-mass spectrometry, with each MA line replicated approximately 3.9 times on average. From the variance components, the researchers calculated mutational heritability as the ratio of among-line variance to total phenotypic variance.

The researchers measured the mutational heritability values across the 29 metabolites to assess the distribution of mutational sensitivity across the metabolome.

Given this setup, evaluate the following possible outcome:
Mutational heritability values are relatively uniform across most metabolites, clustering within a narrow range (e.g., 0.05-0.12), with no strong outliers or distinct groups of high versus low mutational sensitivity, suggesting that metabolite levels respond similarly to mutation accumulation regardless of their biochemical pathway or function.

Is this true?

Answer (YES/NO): NO